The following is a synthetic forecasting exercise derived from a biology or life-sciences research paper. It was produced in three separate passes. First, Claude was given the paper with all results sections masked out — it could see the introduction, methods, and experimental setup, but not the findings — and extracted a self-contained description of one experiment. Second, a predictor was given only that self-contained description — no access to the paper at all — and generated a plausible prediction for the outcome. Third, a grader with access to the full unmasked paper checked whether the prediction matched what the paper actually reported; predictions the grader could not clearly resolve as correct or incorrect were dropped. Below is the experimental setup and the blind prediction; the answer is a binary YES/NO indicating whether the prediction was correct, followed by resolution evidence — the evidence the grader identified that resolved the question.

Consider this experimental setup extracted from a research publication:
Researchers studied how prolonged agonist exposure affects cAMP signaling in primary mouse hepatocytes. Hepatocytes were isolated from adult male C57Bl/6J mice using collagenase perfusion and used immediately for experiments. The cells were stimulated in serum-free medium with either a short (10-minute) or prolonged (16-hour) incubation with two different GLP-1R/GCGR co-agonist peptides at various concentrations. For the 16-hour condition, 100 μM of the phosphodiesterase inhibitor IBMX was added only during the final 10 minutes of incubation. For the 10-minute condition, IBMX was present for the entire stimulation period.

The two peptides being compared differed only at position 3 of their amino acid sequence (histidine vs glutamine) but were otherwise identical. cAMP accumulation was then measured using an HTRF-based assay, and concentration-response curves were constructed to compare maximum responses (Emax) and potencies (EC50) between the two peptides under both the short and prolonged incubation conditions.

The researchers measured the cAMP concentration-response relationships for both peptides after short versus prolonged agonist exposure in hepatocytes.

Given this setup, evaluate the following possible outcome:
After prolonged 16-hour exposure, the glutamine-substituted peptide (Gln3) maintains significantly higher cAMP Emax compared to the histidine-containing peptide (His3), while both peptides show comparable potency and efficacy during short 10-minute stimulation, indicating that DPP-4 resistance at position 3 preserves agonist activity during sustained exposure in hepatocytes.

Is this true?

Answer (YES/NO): NO